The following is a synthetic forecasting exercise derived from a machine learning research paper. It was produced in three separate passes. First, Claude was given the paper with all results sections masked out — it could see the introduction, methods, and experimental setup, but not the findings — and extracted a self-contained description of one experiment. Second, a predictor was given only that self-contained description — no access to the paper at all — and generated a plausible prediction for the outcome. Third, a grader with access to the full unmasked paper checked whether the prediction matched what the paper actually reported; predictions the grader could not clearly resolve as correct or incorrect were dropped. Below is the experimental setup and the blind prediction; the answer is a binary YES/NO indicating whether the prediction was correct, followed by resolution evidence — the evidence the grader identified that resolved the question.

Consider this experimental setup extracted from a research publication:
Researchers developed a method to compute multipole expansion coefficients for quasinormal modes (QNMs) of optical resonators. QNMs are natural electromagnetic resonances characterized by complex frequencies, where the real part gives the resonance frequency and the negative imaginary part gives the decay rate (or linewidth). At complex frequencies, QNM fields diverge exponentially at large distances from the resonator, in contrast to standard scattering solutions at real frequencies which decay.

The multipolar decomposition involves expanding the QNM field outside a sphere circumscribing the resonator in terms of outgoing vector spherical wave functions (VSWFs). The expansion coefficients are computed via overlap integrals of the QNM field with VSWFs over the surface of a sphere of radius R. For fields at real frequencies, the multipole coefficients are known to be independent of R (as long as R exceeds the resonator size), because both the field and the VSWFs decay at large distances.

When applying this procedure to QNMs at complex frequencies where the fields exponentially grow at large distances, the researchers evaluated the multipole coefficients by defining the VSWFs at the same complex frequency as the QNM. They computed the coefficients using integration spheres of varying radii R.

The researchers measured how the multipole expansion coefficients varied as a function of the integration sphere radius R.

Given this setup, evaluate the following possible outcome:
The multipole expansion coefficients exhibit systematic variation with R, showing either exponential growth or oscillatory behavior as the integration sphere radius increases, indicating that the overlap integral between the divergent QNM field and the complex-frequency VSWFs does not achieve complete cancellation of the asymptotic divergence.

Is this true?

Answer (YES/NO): NO